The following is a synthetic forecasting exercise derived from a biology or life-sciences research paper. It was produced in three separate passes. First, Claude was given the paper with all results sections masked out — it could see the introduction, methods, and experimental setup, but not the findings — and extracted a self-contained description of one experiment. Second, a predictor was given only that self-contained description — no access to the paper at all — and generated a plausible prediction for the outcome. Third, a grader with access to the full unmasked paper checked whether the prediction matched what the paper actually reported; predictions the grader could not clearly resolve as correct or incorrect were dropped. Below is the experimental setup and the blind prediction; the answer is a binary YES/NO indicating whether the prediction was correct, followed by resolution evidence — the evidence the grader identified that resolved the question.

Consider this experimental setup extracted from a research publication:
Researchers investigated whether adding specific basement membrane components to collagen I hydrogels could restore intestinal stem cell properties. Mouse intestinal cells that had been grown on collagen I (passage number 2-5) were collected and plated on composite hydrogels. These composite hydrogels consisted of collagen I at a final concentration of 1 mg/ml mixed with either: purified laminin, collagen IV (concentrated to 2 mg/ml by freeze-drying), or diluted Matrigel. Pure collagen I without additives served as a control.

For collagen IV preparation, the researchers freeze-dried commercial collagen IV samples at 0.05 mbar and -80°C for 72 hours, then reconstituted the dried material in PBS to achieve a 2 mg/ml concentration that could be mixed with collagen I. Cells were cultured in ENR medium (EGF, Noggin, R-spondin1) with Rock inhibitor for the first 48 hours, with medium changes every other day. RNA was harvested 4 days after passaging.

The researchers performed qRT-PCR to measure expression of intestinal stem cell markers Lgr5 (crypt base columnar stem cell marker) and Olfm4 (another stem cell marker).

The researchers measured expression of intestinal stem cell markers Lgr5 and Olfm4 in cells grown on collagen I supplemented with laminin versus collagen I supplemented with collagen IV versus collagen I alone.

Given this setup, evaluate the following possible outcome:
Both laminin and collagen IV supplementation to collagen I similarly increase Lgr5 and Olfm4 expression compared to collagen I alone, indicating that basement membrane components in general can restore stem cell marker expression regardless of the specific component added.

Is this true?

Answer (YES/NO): NO